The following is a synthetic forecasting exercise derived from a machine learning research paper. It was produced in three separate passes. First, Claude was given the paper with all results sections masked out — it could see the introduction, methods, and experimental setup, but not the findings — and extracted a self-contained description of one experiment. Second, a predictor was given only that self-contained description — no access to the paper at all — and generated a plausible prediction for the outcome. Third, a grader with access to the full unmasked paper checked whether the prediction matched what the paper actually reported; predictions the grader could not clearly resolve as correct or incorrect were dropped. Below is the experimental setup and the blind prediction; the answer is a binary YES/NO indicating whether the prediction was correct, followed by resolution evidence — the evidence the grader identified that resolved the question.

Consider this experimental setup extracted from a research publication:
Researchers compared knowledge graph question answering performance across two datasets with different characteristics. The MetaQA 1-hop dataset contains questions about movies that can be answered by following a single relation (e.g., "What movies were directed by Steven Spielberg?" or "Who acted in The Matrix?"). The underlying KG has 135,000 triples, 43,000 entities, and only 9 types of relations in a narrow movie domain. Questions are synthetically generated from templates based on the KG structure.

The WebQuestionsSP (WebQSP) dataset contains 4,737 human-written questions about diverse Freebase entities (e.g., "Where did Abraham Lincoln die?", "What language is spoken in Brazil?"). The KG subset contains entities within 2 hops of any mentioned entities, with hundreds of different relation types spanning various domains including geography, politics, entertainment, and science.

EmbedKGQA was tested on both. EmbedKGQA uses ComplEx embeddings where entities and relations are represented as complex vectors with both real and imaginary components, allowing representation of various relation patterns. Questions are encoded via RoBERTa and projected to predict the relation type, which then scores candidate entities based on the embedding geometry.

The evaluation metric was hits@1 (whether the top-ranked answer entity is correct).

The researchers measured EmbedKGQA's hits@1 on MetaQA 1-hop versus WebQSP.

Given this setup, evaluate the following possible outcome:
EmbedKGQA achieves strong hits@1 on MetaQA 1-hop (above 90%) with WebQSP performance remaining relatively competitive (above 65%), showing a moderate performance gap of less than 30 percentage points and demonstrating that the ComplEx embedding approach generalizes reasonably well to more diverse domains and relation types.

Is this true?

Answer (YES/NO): NO